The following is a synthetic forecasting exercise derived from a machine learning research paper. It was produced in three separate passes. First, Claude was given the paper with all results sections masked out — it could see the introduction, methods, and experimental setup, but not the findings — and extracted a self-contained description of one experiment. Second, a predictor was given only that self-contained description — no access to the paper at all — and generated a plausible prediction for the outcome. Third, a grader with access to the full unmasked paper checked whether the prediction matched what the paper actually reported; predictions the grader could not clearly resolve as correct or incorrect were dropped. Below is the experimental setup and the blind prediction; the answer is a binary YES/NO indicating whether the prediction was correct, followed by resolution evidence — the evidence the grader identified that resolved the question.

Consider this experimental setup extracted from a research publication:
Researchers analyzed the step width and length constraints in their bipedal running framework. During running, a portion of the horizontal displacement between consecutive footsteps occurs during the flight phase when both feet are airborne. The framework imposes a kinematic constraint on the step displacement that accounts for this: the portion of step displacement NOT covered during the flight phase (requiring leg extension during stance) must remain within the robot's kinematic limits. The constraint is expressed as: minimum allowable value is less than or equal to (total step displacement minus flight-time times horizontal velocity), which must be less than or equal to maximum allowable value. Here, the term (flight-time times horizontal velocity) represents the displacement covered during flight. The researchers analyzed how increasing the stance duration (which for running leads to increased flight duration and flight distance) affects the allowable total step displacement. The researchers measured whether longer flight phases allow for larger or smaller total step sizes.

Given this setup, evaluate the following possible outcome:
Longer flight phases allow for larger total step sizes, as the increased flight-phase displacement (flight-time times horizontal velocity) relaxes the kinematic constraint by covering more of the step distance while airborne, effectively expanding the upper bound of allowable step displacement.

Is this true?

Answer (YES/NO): YES